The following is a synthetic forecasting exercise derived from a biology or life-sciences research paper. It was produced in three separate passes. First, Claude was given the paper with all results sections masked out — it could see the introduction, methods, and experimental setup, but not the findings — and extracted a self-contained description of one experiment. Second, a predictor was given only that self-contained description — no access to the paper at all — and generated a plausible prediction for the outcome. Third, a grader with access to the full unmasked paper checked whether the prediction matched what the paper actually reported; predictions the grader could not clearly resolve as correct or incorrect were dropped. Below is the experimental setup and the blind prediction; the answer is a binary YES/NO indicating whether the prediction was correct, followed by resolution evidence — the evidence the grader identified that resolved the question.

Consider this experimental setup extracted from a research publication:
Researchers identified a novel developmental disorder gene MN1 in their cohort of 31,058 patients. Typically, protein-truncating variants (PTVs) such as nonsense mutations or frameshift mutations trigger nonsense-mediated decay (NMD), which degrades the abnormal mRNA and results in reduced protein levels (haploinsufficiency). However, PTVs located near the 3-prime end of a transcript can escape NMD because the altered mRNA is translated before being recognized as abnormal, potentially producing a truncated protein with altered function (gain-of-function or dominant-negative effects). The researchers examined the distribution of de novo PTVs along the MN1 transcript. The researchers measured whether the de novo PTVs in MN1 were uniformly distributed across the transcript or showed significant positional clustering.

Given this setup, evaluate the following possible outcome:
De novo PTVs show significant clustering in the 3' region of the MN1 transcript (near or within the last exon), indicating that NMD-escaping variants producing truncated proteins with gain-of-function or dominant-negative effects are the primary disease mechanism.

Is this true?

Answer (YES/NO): YES